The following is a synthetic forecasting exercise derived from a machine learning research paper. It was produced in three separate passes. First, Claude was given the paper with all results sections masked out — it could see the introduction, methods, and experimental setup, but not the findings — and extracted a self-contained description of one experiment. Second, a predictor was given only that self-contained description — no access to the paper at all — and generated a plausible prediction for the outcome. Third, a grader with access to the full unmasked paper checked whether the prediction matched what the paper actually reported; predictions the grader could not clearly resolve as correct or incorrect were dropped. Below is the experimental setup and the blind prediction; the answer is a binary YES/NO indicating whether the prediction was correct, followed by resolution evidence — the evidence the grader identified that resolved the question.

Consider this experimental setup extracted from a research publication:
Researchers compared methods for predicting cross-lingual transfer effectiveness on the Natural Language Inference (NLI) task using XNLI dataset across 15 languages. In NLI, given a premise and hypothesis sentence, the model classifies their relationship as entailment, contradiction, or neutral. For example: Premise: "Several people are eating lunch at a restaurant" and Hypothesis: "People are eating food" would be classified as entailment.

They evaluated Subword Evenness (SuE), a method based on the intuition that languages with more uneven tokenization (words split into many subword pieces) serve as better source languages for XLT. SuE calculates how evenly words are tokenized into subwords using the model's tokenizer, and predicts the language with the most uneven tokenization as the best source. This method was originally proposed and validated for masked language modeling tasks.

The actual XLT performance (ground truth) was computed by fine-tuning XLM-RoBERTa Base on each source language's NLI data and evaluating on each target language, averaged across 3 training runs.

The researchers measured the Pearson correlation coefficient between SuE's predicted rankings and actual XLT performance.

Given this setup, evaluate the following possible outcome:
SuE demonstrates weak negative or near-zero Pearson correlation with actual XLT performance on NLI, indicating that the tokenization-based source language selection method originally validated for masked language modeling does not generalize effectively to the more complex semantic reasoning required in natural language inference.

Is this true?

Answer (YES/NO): YES